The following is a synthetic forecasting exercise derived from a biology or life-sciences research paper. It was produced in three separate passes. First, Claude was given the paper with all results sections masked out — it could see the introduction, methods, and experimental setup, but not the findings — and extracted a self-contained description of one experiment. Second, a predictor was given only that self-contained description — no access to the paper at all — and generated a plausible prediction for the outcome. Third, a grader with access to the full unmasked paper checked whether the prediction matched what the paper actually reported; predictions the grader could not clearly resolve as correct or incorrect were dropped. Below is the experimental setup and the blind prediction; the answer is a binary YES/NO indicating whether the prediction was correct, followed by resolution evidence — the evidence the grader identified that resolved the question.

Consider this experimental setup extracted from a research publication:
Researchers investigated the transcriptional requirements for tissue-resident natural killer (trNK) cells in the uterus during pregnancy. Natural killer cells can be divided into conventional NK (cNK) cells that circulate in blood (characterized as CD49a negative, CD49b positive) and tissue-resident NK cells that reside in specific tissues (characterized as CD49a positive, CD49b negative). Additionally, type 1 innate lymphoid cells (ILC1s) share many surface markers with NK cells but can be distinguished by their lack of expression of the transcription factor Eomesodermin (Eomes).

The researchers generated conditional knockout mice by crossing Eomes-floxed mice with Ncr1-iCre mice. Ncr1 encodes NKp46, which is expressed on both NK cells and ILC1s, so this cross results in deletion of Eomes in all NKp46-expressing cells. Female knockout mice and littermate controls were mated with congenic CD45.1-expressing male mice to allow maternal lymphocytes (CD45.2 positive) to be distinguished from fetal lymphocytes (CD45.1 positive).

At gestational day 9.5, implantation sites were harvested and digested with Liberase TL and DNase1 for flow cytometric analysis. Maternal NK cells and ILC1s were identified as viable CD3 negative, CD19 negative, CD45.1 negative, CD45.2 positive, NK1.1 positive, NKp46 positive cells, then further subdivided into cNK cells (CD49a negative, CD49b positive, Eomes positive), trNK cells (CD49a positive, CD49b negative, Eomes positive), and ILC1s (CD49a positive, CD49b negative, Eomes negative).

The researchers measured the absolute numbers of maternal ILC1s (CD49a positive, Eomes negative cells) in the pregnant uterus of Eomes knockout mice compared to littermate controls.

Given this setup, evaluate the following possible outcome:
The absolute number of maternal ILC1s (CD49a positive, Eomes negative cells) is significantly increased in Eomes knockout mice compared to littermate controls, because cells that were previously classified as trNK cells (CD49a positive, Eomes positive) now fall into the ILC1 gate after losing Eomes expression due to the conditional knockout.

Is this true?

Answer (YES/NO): NO